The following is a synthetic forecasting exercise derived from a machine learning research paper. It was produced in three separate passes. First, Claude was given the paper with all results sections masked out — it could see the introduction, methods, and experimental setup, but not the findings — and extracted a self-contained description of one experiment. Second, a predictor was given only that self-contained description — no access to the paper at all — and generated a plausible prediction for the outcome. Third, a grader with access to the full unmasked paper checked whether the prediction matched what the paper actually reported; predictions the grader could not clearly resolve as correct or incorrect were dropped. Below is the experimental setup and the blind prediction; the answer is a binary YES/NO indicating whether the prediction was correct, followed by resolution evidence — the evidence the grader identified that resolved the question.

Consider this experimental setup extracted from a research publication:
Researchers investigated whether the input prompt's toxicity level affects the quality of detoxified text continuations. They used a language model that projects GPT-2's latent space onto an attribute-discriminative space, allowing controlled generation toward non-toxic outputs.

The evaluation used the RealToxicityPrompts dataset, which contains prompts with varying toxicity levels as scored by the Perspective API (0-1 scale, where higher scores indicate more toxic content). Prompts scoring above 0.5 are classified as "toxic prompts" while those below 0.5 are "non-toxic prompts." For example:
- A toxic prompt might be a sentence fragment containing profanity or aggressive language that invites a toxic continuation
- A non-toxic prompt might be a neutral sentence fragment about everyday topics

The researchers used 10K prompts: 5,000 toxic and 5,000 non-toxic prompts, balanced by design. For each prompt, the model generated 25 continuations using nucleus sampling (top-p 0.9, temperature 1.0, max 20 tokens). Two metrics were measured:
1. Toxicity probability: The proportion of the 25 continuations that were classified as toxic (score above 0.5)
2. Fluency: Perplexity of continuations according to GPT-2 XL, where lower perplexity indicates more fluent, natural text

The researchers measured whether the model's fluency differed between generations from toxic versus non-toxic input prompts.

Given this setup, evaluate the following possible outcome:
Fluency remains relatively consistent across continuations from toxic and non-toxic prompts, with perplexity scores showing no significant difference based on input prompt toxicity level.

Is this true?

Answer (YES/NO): NO